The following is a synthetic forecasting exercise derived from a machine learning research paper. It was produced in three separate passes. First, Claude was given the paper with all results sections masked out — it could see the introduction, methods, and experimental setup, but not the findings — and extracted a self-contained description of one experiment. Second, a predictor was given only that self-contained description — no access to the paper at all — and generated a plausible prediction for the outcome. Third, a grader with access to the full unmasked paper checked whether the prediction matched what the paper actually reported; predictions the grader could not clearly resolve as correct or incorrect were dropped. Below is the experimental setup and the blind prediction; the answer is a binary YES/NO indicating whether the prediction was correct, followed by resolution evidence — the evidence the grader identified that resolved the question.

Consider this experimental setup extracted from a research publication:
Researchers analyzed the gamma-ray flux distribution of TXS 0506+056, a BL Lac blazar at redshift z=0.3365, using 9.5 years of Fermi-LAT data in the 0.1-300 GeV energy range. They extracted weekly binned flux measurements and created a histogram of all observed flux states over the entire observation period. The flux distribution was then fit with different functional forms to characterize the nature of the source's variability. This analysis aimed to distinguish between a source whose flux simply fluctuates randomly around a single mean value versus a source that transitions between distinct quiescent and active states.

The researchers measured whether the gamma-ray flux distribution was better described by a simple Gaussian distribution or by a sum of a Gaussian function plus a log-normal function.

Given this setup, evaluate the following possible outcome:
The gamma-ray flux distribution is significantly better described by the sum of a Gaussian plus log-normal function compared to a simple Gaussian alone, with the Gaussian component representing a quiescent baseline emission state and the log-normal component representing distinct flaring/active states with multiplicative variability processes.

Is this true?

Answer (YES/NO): YES